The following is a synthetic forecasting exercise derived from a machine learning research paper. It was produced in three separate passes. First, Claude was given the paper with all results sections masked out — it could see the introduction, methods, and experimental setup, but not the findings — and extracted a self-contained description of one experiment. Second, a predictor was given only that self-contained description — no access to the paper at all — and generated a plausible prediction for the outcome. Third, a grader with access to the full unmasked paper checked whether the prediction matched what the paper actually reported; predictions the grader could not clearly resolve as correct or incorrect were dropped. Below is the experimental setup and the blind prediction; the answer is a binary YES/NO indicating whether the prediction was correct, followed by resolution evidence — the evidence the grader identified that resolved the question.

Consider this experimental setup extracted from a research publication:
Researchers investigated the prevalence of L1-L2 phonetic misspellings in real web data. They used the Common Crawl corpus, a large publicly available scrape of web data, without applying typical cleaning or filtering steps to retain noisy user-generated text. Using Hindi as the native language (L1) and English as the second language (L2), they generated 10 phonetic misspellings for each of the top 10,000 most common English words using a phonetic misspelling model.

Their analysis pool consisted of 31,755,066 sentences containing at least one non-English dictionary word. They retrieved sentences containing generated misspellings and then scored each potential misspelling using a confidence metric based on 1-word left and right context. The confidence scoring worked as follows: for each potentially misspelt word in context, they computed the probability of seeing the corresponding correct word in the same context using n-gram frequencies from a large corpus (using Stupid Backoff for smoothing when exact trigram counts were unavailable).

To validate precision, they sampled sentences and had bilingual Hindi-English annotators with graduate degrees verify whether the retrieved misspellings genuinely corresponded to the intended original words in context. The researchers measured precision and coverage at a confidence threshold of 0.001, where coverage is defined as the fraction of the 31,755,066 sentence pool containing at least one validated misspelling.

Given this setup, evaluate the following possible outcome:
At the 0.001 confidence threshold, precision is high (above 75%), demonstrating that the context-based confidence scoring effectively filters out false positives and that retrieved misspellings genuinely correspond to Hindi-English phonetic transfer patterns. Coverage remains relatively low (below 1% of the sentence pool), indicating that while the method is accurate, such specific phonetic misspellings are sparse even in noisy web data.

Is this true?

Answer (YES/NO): NO